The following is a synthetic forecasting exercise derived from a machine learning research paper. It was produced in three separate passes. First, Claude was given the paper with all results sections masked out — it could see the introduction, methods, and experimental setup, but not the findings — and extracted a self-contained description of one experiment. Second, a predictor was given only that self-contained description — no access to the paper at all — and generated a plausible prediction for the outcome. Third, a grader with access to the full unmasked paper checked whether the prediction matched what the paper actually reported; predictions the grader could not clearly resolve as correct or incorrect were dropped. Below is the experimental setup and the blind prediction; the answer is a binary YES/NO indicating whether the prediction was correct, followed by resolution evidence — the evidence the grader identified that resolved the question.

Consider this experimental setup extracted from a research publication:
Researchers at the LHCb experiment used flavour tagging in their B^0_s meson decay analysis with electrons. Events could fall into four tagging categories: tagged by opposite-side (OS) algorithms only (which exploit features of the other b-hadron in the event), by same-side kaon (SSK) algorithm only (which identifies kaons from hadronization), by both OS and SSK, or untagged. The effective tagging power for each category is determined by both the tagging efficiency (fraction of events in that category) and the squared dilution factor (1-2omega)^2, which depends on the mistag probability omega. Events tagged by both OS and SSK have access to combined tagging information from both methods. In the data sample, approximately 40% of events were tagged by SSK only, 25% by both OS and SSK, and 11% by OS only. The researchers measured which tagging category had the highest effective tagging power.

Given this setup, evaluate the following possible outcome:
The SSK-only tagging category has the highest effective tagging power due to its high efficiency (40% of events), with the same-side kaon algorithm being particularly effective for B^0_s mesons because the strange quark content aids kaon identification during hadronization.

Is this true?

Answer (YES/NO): NO